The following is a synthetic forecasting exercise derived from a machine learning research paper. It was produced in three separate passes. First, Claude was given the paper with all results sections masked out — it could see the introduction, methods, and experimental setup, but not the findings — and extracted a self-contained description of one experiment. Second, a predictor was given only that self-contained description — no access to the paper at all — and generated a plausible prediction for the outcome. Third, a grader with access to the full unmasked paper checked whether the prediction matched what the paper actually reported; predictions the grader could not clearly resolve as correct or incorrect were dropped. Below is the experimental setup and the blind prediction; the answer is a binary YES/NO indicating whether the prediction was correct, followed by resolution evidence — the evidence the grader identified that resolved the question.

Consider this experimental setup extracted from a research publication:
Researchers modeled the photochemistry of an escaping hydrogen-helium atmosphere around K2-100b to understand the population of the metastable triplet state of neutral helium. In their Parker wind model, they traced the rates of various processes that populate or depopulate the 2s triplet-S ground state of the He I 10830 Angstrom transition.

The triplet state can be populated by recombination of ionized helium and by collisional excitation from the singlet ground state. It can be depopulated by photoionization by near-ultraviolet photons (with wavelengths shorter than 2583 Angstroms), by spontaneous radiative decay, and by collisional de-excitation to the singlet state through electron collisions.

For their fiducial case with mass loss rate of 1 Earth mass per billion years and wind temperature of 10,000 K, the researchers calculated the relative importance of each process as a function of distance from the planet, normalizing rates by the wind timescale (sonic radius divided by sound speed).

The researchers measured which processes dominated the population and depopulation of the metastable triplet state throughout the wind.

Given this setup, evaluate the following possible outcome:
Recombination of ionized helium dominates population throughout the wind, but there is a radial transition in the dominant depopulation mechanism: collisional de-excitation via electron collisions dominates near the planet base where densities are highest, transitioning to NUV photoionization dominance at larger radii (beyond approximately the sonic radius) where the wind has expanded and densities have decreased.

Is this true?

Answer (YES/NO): YES